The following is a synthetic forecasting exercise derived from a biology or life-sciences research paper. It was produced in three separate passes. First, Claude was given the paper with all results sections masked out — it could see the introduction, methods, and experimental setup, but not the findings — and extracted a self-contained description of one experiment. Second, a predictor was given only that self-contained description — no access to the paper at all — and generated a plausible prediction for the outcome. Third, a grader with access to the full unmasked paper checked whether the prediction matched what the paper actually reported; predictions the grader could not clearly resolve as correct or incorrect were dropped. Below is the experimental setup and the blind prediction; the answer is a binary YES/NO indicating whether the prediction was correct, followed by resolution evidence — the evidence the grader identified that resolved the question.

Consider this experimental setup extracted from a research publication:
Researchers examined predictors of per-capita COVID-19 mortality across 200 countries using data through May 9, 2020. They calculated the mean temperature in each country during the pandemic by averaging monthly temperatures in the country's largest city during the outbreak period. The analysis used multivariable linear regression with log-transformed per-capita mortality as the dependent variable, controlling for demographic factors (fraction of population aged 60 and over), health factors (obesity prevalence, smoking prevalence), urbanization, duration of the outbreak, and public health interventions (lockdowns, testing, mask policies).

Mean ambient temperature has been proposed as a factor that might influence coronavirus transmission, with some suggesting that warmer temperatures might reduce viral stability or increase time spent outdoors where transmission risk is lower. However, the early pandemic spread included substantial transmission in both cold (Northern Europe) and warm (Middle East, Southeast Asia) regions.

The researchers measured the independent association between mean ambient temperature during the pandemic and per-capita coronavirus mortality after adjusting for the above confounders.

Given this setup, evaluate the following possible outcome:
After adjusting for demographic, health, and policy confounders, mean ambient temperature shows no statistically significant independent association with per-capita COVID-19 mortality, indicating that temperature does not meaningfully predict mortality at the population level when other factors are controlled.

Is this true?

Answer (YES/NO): YES